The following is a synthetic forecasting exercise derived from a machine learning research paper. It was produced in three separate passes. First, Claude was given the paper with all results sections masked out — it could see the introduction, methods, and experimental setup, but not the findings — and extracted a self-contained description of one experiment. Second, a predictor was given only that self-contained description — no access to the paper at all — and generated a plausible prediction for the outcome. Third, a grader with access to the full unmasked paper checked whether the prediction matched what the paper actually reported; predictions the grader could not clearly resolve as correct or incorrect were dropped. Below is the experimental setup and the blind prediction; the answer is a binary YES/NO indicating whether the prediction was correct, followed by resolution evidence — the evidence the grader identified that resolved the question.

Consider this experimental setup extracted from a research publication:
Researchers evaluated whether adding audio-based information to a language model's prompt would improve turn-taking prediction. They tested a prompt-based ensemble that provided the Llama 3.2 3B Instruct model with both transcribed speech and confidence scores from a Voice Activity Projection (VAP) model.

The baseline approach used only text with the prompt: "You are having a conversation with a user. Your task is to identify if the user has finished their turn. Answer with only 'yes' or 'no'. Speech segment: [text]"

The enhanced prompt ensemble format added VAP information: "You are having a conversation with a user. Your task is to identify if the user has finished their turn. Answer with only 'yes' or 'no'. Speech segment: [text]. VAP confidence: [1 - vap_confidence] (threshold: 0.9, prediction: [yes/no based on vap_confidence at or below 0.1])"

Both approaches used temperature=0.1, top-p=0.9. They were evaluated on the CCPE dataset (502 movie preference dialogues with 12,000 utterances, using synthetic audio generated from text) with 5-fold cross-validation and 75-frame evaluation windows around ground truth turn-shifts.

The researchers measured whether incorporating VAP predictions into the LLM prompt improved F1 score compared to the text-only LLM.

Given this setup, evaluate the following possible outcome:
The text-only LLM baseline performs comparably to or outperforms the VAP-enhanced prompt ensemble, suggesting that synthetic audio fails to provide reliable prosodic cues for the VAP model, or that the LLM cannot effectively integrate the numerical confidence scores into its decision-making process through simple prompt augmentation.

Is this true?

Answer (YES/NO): NO